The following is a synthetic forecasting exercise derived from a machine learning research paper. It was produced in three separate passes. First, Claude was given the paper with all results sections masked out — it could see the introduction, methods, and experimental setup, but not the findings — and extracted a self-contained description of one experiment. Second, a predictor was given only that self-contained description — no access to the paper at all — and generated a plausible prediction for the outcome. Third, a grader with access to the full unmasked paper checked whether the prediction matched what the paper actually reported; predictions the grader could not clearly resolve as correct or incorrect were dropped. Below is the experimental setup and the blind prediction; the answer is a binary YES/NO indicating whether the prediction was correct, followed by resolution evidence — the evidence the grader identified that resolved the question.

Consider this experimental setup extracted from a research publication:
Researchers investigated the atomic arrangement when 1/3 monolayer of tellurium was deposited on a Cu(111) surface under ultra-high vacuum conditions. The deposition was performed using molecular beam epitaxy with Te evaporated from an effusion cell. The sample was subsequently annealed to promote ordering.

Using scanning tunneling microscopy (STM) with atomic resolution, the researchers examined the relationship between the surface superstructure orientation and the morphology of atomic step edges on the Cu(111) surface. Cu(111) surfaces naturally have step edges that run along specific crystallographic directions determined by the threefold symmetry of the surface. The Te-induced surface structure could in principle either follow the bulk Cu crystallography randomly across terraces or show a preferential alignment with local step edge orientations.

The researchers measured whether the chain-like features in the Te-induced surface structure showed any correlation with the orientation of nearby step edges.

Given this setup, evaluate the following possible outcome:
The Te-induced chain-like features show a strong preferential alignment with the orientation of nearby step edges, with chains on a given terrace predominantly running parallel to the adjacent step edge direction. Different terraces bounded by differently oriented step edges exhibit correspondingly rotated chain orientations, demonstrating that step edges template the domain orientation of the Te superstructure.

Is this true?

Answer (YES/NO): NO